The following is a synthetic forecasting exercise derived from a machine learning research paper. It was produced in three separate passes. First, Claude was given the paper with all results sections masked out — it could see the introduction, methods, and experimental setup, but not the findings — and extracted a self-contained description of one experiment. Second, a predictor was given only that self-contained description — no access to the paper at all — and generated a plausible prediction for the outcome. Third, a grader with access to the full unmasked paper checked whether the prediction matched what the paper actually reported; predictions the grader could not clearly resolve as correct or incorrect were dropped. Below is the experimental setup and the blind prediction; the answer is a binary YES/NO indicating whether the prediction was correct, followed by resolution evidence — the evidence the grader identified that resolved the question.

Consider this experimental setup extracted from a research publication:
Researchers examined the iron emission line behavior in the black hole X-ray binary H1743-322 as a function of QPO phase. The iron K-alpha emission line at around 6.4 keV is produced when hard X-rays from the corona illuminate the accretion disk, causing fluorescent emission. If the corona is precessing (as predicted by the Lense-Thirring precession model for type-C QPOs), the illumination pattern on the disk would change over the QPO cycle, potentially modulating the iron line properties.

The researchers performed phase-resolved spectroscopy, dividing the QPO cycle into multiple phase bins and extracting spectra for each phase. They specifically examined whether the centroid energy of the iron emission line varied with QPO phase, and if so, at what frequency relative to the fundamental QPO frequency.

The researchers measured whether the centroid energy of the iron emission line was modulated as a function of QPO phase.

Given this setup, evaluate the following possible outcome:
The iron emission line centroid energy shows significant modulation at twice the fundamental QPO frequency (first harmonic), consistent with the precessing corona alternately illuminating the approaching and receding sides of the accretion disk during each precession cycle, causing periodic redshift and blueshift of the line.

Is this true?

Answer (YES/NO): NO